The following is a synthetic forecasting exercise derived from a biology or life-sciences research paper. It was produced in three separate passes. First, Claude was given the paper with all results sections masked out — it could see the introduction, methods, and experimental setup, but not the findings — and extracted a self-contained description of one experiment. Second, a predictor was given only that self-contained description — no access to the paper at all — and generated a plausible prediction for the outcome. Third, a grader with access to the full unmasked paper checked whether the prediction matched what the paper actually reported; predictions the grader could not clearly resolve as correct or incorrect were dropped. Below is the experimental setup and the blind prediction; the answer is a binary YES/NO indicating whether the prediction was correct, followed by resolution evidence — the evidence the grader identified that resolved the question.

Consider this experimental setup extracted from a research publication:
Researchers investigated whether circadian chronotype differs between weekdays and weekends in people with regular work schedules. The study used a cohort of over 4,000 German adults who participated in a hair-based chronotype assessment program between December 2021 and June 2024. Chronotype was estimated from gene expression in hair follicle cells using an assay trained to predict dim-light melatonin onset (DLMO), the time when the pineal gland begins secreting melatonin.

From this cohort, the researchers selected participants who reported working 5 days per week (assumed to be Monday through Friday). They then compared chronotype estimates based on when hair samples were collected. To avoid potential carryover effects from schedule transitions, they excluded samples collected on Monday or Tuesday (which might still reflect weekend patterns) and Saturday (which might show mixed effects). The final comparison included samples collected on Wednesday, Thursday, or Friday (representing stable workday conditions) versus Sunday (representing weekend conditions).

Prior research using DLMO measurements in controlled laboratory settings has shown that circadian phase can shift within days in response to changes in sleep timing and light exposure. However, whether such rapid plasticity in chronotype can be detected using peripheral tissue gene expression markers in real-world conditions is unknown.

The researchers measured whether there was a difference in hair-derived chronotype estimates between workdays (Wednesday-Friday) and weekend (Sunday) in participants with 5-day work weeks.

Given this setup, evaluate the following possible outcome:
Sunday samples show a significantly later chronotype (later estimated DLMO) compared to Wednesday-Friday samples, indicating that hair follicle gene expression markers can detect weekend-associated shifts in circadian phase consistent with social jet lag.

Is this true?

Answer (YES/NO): YES